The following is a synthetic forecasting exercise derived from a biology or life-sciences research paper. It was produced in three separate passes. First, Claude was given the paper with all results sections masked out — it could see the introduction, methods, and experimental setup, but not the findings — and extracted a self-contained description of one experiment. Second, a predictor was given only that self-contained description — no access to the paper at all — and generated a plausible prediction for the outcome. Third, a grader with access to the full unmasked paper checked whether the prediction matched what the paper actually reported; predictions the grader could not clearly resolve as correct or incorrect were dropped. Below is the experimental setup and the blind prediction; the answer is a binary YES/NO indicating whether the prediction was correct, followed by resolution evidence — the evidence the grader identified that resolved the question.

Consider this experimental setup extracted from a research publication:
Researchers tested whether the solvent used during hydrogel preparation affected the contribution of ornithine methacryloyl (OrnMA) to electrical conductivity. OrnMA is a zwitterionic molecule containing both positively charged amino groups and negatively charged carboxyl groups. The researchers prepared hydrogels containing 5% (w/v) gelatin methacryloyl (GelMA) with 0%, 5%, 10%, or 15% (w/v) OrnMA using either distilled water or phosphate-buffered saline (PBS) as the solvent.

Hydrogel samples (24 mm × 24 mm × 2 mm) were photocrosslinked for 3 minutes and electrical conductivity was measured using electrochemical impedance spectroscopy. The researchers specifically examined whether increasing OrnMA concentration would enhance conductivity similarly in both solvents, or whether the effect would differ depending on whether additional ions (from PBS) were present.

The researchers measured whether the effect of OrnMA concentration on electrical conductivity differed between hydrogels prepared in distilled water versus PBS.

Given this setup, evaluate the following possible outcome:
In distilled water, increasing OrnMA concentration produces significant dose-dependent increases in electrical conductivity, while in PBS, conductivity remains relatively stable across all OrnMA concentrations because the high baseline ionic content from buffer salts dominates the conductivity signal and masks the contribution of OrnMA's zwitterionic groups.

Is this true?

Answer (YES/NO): NO